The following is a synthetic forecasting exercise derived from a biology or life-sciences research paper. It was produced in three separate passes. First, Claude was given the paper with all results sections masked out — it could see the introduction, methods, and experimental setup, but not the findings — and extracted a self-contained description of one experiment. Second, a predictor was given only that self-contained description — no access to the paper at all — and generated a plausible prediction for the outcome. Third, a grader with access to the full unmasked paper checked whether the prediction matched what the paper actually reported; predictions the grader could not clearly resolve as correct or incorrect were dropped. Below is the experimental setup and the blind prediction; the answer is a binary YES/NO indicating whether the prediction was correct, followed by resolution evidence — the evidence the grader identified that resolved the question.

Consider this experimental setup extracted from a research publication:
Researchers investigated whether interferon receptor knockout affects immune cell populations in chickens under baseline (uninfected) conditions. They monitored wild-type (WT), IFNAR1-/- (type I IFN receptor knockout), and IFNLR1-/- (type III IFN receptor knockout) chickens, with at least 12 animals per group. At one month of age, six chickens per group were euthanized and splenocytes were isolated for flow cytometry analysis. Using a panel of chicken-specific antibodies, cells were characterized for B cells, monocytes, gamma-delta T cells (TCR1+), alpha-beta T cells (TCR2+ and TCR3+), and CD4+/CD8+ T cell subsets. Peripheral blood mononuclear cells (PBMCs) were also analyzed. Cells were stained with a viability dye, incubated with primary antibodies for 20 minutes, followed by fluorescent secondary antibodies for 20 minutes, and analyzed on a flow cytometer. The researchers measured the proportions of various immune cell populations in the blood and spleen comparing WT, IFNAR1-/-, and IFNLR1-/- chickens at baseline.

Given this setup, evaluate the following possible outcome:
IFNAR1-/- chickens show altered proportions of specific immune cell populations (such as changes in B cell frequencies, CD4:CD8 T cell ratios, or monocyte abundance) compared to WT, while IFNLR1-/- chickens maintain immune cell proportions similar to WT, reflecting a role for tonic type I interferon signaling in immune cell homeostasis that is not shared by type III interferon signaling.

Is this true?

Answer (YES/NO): NO